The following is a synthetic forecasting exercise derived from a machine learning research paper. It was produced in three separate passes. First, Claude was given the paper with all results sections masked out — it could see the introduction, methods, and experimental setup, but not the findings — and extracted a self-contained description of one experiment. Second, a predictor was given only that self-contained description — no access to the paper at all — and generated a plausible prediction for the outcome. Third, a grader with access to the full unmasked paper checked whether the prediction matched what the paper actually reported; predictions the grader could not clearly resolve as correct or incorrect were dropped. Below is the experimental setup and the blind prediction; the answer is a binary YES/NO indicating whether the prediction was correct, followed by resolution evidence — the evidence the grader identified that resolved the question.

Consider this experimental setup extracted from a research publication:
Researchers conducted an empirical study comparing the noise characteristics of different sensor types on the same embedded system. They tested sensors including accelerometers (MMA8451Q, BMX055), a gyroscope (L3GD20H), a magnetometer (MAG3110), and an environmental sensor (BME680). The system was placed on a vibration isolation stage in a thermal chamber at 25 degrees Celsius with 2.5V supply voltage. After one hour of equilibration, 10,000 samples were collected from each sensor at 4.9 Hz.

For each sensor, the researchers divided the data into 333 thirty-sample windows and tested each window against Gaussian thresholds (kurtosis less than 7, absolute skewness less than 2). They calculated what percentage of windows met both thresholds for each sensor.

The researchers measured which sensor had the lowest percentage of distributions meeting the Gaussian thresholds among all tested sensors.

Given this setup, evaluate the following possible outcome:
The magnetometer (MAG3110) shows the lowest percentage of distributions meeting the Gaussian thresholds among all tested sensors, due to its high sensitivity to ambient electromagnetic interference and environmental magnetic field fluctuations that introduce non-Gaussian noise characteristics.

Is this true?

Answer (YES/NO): NO